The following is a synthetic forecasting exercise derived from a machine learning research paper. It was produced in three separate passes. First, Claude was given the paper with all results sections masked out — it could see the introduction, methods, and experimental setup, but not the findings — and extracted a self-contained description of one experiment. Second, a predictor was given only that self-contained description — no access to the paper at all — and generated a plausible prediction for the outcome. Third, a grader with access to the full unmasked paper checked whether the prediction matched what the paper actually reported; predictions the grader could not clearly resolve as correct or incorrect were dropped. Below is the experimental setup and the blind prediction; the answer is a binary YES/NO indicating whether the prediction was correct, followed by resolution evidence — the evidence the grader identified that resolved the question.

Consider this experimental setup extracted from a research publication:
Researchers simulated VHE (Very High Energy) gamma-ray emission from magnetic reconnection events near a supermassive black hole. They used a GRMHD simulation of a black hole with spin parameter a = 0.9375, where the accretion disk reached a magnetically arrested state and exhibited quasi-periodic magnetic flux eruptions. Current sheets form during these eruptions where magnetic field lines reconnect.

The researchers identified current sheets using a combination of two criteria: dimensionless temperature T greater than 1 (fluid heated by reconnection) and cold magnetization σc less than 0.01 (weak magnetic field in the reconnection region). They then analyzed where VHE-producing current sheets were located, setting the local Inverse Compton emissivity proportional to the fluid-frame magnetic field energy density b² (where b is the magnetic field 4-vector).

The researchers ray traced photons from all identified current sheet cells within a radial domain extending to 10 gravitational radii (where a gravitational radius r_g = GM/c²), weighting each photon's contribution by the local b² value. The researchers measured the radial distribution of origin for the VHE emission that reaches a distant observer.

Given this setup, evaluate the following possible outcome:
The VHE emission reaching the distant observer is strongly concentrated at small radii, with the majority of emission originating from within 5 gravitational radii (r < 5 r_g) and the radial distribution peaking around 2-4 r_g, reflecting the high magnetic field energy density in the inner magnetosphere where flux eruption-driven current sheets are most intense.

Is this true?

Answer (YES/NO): NO